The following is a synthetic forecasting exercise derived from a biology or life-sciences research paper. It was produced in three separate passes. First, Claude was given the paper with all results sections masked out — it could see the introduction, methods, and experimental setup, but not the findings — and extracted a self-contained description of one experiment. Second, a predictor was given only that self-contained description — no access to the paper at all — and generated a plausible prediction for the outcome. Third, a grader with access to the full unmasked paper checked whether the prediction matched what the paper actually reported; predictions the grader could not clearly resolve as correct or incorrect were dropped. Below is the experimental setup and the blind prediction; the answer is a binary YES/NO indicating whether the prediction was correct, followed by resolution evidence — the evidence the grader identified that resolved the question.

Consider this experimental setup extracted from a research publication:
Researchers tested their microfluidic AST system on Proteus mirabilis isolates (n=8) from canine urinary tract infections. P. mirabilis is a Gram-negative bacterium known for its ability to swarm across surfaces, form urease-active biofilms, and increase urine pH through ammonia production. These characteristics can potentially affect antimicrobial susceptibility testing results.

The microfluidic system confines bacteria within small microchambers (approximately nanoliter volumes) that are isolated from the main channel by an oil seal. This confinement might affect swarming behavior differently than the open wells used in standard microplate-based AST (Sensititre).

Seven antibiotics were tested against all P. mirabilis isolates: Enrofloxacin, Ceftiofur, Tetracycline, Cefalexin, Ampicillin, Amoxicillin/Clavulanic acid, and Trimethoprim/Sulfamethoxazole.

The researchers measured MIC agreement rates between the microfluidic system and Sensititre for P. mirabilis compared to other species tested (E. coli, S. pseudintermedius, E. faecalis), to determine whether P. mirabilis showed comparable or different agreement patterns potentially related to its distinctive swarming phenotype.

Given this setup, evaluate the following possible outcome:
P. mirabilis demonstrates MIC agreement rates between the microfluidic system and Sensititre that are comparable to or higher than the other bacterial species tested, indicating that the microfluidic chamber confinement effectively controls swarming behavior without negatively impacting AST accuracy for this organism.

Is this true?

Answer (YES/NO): YES